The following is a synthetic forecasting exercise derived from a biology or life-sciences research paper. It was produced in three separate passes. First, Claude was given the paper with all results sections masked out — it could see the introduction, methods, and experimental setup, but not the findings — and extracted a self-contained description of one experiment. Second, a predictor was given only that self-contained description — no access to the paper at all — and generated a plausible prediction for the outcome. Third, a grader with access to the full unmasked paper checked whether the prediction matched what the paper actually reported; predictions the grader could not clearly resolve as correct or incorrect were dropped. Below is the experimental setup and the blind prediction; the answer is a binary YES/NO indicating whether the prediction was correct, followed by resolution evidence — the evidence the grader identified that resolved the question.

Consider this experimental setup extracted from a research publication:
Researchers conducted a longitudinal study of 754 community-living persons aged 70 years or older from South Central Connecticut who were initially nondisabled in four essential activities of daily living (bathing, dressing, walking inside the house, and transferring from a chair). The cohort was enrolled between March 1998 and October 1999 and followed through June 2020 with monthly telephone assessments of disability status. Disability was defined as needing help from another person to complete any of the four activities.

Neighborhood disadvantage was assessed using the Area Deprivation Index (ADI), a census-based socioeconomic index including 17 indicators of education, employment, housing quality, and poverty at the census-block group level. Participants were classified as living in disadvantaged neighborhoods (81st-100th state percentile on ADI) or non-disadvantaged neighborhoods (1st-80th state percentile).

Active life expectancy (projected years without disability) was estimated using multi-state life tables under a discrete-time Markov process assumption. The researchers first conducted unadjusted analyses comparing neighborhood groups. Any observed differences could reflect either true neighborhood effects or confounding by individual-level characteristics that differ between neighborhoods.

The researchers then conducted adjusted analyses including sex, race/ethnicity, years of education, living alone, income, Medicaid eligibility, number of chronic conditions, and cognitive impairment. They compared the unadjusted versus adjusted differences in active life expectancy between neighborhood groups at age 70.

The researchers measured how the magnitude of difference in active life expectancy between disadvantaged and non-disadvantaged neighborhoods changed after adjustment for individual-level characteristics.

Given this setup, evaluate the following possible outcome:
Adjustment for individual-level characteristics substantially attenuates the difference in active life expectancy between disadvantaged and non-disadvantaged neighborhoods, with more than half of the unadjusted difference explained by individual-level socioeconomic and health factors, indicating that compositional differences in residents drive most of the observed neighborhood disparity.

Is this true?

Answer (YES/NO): NO